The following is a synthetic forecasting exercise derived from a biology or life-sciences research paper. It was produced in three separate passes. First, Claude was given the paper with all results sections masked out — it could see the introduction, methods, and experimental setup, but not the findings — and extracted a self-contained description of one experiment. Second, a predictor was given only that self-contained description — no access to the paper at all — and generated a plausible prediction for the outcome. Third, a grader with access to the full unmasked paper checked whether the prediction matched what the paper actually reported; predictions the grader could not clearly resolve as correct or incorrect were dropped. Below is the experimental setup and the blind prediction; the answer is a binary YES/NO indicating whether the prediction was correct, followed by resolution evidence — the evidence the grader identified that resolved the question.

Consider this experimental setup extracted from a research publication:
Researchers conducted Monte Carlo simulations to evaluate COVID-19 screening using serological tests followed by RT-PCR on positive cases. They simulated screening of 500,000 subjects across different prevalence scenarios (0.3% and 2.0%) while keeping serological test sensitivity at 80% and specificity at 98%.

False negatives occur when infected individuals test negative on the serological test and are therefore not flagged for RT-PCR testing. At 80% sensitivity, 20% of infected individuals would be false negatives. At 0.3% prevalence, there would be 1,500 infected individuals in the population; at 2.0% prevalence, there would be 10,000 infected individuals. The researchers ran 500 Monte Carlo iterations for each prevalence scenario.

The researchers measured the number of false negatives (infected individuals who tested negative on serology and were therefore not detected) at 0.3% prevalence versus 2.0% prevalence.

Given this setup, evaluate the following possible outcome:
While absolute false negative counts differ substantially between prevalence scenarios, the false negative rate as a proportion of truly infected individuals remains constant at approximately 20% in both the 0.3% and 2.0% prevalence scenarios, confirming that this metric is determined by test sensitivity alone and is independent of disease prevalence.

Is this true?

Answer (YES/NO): YES